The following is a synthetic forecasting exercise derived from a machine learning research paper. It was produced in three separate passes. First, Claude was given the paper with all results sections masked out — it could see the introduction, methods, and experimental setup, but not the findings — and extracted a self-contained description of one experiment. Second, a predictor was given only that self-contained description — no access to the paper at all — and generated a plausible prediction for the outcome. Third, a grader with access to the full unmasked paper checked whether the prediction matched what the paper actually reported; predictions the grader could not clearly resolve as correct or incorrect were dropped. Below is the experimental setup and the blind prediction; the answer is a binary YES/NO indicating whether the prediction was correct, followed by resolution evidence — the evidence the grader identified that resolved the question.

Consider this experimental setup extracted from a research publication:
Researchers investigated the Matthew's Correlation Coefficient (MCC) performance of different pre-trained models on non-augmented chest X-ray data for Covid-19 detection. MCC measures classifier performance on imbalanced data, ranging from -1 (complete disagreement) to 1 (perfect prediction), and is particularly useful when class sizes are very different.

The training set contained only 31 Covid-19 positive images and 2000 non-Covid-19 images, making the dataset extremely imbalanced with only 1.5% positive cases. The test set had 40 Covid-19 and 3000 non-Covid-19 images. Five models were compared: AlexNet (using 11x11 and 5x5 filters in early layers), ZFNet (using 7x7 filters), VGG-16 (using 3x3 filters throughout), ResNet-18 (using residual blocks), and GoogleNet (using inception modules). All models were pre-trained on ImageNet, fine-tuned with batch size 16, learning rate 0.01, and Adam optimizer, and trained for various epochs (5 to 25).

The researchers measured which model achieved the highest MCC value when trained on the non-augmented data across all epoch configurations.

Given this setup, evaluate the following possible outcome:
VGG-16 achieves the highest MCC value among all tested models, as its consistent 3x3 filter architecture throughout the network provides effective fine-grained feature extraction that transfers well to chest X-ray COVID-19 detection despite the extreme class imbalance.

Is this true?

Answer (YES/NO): NO